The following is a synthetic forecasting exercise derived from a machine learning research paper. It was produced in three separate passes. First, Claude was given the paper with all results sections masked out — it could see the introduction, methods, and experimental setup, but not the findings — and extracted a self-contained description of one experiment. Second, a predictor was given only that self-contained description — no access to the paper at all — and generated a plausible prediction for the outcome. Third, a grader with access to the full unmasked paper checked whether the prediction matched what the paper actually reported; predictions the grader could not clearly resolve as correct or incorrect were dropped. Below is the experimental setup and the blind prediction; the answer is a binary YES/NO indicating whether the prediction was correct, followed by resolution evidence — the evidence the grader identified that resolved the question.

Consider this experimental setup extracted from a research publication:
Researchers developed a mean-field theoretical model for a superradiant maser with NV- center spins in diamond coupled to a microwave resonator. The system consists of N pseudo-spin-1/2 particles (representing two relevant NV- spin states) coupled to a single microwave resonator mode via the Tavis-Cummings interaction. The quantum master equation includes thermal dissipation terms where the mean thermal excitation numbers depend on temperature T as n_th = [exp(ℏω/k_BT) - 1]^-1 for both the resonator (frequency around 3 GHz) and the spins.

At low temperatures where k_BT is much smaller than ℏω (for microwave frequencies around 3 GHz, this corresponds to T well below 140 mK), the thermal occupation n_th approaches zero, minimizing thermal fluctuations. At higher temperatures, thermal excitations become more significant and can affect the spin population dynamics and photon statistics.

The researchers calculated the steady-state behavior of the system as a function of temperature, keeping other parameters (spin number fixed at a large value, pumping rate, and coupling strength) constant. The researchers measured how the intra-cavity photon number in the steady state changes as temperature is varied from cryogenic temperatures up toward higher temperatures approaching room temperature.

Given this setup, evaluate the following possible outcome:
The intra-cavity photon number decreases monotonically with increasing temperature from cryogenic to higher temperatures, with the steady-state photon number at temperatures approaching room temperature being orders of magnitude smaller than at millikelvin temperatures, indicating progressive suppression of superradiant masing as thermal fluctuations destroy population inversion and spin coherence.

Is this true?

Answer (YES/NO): NO